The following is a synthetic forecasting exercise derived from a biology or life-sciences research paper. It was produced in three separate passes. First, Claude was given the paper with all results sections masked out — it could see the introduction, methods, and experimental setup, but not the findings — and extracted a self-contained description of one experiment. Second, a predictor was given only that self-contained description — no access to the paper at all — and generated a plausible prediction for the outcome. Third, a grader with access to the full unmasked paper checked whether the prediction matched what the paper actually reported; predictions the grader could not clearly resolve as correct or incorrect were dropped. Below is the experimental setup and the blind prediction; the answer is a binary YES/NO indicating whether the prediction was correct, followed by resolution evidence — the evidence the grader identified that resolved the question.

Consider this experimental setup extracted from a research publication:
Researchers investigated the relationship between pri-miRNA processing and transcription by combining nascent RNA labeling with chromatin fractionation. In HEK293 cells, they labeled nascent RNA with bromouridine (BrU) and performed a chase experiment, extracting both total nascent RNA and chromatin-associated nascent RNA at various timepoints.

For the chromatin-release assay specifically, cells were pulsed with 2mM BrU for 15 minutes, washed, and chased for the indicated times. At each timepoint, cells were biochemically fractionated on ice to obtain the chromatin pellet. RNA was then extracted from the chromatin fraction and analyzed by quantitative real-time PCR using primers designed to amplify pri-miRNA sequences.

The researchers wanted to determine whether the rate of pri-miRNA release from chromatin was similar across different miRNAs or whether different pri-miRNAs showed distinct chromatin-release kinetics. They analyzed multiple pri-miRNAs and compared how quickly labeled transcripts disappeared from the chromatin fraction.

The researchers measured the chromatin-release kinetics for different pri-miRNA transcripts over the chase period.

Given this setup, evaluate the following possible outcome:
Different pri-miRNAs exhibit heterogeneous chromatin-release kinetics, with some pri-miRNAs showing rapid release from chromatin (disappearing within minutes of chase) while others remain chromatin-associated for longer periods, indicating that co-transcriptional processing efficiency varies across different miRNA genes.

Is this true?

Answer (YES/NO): NO